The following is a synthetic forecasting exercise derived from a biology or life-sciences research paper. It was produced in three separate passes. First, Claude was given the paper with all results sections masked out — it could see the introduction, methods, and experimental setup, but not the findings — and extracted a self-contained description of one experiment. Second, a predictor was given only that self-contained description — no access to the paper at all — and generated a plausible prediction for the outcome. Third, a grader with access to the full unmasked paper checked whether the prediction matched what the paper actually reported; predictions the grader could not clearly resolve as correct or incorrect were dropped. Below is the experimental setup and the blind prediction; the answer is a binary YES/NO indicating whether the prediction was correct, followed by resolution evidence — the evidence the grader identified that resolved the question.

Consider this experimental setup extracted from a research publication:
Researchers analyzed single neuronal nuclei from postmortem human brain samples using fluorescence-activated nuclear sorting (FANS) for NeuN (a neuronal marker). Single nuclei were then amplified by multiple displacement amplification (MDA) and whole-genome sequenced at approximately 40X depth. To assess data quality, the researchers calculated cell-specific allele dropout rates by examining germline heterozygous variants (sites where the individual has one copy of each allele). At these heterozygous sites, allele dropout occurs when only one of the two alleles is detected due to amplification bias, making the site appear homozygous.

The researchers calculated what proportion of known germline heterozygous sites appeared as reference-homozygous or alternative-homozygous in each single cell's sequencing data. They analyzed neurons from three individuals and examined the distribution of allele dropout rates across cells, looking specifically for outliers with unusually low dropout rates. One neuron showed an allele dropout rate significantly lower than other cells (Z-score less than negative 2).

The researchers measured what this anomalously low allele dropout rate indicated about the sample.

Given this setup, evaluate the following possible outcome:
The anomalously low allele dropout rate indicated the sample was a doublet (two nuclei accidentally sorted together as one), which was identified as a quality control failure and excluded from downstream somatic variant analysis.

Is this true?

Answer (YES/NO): YES